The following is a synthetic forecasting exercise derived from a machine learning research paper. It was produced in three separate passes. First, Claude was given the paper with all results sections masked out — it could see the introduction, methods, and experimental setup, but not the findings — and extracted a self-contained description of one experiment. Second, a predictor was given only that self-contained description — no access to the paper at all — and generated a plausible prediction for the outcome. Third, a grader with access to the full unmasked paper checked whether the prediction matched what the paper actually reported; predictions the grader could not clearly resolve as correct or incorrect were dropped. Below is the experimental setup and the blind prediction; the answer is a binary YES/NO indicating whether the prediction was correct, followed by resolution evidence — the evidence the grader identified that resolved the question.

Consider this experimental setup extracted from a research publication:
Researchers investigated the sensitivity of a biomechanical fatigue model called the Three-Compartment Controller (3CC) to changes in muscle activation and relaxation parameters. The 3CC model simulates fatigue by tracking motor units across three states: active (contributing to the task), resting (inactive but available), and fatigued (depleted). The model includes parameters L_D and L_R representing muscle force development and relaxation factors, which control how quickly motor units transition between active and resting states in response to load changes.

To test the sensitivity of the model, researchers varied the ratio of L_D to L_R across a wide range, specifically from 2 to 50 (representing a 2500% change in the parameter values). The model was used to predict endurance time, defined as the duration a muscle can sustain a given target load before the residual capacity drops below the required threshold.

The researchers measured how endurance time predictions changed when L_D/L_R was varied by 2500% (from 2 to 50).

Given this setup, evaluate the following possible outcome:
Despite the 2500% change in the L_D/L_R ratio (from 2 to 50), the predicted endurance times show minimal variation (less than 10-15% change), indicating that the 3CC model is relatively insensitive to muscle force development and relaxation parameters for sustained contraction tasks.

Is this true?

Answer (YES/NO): YES